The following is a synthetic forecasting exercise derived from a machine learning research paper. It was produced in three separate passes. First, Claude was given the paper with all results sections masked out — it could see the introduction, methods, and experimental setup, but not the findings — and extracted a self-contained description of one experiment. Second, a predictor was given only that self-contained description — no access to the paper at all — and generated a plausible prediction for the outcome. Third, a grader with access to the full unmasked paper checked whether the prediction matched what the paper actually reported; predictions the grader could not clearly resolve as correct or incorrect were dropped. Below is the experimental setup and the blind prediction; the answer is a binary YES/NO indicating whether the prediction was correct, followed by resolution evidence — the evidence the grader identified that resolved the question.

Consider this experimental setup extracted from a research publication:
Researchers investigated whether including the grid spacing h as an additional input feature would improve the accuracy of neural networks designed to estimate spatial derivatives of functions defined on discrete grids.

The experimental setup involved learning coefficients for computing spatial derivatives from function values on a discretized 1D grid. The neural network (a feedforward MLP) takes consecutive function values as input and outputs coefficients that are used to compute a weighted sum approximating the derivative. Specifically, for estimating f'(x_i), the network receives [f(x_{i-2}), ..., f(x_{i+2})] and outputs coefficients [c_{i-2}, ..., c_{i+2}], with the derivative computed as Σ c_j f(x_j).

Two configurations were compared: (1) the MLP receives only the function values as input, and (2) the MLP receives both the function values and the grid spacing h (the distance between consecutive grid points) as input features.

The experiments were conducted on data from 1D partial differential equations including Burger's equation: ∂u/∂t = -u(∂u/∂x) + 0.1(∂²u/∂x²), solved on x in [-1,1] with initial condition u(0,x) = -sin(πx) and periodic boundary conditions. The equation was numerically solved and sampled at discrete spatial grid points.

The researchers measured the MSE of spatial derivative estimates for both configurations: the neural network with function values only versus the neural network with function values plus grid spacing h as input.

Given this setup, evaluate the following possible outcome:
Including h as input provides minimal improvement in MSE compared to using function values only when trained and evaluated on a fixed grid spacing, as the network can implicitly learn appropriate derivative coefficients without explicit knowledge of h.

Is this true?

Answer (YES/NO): NO